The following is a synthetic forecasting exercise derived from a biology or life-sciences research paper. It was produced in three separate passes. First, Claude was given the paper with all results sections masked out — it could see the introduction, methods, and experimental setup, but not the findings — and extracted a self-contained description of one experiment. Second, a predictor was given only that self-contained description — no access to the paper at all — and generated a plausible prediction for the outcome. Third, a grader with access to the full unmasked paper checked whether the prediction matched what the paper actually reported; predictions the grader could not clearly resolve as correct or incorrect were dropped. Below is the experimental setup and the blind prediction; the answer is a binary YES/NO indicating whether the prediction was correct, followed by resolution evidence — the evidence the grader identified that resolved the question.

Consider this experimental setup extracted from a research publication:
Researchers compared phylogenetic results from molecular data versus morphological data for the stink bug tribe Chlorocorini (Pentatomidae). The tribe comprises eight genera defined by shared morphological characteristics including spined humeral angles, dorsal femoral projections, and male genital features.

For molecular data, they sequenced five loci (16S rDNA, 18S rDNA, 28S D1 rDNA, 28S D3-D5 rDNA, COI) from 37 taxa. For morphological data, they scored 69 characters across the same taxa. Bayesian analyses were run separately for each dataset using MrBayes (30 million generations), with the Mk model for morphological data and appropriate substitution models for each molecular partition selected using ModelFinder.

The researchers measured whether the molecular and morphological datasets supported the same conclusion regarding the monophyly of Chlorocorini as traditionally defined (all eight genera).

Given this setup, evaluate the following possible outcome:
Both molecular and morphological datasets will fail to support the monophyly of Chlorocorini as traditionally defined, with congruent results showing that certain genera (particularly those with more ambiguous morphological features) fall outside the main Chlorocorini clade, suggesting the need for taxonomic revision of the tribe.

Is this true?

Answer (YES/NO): NO